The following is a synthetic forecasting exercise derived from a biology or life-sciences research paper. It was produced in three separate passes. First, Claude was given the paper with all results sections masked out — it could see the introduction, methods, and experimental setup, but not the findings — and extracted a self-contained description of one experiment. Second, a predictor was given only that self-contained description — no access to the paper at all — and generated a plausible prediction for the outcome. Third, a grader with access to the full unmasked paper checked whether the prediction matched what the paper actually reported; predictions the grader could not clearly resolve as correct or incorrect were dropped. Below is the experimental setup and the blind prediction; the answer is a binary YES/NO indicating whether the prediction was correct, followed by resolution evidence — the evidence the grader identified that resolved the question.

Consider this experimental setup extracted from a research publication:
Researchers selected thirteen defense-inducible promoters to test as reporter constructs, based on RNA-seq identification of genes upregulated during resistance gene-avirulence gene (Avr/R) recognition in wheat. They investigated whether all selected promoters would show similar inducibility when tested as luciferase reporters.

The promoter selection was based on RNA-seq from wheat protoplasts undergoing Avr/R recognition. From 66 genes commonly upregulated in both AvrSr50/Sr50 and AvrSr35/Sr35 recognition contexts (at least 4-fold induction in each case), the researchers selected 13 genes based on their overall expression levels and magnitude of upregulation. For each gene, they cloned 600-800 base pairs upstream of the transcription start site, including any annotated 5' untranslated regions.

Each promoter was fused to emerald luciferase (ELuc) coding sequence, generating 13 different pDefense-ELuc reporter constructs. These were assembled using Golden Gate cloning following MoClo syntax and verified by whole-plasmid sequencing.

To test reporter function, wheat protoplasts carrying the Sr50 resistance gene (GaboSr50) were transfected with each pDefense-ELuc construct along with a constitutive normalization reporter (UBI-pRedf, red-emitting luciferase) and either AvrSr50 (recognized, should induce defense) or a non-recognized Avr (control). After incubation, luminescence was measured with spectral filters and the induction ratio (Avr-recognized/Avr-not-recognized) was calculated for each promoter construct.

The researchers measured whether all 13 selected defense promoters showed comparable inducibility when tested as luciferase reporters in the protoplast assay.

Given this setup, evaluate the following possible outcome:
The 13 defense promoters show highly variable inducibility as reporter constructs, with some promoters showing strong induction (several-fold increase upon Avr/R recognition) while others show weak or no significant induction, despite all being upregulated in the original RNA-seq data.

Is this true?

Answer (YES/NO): YES